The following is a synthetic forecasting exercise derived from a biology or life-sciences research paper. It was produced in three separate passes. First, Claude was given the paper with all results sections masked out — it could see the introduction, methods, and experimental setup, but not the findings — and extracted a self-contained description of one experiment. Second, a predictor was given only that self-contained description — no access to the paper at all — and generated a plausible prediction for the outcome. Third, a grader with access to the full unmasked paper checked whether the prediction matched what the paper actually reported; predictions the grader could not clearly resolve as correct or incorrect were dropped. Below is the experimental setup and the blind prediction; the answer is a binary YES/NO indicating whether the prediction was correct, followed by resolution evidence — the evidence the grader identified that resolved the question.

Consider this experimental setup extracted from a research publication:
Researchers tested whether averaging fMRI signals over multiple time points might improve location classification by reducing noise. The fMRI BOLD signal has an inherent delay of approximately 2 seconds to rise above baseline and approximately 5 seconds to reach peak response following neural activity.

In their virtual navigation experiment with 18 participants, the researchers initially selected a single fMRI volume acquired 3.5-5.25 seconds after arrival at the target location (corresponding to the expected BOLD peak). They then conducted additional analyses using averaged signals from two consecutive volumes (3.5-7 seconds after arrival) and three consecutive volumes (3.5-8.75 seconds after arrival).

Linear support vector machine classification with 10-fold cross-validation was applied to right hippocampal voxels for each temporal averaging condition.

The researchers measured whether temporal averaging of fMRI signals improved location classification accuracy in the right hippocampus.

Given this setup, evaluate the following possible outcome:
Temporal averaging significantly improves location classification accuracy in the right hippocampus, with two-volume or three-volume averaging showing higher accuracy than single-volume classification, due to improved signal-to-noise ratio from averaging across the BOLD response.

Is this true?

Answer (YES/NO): NO